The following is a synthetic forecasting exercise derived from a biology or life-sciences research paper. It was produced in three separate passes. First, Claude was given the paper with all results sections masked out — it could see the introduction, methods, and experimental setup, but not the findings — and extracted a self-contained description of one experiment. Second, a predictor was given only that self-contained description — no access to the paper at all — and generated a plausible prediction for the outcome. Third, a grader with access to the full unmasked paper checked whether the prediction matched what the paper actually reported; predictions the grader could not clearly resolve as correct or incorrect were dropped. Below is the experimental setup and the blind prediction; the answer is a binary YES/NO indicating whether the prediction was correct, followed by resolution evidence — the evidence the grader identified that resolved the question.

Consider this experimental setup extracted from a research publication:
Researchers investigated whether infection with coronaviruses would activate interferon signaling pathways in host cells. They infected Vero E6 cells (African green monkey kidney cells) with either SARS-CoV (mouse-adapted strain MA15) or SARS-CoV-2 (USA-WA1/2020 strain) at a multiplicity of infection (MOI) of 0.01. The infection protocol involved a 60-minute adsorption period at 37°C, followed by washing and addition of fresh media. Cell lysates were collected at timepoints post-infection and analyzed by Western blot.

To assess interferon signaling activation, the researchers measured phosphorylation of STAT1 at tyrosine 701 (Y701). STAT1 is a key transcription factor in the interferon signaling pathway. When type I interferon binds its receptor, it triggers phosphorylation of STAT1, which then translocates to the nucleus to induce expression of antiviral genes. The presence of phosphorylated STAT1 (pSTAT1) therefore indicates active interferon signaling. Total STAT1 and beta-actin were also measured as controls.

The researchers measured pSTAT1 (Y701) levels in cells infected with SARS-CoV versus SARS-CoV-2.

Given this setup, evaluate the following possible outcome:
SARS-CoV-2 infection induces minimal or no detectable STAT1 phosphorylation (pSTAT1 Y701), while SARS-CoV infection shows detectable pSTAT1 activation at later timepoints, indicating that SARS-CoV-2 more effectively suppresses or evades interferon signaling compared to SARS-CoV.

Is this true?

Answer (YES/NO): NO